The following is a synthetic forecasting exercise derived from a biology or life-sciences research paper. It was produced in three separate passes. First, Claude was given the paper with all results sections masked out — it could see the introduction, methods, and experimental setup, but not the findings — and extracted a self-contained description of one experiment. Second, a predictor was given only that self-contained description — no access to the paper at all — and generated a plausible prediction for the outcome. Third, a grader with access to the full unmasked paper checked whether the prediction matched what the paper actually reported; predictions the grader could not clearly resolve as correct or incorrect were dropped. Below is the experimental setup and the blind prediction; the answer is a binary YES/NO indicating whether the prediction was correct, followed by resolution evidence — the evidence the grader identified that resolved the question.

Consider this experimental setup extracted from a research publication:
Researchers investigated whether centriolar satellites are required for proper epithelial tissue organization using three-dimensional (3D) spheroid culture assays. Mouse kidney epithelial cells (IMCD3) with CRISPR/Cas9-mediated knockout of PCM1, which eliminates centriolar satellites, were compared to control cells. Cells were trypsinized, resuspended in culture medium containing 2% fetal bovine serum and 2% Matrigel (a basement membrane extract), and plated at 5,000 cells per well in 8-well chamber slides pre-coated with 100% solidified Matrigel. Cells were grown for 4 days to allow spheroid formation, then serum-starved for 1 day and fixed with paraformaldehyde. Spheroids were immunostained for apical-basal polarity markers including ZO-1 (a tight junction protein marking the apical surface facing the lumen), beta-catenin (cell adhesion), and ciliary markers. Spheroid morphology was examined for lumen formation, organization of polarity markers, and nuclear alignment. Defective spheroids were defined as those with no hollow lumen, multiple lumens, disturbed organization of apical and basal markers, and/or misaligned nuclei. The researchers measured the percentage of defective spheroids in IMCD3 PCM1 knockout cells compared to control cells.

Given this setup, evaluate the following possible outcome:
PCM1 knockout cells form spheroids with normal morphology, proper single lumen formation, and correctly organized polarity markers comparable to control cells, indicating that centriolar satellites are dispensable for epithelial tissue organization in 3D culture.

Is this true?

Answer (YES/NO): NO